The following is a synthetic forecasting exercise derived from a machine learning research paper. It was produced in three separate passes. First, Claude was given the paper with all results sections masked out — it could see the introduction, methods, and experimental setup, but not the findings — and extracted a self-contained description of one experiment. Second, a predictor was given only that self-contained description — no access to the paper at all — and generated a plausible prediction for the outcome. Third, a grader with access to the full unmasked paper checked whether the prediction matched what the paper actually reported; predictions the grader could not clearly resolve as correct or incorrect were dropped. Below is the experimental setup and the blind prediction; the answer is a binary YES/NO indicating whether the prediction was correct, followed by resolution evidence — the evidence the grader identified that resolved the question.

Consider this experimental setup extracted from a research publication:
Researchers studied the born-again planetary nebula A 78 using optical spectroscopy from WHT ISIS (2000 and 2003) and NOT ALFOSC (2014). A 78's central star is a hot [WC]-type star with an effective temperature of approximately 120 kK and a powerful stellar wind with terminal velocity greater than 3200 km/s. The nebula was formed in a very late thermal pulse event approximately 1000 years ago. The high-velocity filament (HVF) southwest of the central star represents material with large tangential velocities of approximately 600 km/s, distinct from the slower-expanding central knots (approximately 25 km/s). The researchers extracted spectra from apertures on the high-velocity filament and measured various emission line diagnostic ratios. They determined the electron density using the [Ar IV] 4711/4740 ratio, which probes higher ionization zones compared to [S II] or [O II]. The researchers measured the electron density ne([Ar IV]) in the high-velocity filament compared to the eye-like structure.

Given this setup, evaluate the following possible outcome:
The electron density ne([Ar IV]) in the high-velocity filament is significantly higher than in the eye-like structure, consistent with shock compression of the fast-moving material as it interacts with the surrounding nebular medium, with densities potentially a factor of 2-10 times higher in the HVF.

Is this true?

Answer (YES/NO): YES